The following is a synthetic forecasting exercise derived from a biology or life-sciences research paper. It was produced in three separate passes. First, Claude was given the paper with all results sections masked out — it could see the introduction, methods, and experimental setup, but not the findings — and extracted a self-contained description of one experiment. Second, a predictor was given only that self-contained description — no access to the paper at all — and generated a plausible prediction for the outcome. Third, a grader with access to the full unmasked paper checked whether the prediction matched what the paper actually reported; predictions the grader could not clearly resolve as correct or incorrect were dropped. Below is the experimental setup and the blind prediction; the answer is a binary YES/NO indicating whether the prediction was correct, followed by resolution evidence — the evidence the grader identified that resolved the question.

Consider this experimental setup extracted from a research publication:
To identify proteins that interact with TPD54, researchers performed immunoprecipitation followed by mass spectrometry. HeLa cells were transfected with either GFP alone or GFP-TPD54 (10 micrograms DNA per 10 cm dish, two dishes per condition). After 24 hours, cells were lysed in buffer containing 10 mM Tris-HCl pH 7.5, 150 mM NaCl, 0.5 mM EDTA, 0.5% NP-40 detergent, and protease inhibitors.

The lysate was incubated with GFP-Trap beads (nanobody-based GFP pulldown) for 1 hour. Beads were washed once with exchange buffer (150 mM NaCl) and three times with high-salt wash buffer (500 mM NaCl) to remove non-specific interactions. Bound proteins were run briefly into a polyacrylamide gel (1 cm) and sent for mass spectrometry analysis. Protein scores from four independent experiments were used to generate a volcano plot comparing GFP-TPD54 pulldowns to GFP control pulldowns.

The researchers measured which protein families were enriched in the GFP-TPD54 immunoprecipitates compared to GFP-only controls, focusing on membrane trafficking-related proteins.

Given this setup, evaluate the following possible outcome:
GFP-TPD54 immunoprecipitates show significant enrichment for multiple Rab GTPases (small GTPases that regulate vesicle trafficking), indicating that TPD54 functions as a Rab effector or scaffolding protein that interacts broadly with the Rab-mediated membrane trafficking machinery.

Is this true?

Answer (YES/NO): YES